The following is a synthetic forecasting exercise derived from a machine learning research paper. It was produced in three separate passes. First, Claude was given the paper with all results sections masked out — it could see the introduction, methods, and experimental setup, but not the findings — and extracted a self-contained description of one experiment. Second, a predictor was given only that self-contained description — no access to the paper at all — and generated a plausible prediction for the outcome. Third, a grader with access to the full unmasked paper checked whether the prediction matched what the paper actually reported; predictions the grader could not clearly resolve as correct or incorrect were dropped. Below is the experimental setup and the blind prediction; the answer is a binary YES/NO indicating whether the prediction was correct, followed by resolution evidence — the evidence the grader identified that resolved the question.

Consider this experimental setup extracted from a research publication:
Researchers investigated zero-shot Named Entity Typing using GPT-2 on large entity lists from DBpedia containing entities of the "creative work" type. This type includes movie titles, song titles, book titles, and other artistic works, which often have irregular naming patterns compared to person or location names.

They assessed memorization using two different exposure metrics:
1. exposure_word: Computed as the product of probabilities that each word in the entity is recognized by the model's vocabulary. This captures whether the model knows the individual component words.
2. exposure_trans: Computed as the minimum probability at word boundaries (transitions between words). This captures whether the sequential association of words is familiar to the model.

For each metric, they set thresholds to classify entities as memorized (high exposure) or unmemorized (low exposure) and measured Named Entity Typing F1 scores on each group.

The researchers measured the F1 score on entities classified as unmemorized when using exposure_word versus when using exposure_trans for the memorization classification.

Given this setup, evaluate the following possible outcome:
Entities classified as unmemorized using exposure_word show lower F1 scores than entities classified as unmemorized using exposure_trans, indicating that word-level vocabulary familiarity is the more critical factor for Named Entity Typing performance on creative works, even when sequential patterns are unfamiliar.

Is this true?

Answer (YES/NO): YES